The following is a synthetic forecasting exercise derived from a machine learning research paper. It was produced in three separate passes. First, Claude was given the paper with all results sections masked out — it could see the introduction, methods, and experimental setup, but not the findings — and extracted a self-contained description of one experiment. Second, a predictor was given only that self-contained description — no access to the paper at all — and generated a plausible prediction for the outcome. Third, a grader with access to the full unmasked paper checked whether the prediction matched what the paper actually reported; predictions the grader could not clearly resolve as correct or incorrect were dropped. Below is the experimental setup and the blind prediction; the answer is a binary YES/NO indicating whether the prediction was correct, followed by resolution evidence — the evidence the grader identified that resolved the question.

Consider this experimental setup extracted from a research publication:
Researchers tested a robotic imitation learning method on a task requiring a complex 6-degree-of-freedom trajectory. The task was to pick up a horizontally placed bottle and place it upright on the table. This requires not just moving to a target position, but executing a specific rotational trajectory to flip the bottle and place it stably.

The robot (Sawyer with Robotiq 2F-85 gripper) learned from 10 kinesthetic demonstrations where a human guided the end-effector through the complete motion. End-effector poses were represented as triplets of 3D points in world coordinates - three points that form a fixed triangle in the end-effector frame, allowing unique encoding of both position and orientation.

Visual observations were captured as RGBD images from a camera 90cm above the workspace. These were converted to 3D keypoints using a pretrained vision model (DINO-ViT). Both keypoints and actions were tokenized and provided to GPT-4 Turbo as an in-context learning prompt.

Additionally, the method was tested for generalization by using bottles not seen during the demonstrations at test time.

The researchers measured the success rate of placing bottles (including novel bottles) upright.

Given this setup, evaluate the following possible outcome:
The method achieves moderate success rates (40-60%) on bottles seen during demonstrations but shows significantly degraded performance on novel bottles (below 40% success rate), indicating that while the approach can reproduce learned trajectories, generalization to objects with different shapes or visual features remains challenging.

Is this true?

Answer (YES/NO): NO